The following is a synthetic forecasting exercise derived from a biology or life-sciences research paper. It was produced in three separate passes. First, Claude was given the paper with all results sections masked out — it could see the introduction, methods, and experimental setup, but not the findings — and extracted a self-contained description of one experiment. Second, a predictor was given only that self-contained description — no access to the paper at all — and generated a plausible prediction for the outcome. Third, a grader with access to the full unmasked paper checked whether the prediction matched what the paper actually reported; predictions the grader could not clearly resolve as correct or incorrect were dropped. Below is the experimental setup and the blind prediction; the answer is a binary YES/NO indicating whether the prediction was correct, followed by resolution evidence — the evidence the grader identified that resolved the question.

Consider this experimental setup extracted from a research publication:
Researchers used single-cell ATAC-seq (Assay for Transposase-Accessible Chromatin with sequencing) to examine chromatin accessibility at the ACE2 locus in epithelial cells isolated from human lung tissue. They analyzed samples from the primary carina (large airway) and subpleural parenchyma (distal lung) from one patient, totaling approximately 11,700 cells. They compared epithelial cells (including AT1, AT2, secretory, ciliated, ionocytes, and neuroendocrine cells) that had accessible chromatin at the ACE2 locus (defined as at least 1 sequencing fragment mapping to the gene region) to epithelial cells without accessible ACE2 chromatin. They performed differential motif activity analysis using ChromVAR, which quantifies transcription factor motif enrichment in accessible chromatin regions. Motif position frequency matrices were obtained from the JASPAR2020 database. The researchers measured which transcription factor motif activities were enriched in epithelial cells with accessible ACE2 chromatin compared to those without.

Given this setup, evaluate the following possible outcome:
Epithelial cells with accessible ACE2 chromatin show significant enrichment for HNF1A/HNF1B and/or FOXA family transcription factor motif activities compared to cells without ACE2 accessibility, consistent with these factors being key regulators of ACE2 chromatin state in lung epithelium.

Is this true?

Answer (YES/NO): NO